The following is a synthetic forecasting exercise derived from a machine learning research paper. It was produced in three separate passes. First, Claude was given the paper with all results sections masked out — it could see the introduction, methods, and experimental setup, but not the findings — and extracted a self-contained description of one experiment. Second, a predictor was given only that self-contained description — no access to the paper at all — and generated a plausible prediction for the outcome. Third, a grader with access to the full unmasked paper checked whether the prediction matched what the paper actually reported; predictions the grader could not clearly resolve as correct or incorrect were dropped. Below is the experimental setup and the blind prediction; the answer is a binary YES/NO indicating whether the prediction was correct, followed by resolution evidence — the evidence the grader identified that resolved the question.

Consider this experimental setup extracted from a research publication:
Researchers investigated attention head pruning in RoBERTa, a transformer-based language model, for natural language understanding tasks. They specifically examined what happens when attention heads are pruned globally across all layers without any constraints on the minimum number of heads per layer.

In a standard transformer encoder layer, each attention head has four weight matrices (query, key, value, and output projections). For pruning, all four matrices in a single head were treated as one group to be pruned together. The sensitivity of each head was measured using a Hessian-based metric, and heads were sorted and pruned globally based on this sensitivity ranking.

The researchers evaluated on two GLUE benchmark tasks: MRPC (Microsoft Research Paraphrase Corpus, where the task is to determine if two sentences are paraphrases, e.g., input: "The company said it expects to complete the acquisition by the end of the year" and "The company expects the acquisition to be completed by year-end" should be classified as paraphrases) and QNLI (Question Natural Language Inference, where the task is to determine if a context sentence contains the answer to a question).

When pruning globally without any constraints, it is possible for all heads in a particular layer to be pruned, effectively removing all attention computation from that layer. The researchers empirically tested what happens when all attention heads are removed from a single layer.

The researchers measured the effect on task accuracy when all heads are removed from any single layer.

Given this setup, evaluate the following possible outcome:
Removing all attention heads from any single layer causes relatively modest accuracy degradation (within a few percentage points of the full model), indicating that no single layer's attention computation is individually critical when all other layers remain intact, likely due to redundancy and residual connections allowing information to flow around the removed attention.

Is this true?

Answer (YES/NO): NO